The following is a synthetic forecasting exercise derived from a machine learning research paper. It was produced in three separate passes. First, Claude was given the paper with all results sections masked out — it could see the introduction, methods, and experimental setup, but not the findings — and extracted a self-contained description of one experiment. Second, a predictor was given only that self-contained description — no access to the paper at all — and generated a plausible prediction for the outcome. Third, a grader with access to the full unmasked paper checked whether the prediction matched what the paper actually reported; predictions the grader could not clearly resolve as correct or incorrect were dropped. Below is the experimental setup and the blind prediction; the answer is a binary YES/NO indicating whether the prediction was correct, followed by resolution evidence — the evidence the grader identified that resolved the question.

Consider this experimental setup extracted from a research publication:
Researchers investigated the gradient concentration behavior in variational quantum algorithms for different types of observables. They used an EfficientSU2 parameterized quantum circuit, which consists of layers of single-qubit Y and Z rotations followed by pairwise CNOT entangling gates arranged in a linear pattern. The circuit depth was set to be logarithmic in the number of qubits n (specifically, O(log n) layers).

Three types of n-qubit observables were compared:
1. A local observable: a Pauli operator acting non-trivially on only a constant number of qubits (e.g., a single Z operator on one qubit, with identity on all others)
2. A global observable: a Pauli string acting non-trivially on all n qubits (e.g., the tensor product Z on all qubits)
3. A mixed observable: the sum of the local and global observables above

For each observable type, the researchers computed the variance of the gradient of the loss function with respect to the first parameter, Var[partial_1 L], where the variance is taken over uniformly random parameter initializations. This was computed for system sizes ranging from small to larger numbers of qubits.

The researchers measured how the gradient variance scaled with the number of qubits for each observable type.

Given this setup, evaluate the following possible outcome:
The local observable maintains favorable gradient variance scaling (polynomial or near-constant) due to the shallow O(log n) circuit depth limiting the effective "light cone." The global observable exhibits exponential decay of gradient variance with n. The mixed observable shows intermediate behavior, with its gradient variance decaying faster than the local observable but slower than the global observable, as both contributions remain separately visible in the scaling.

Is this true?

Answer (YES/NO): NO